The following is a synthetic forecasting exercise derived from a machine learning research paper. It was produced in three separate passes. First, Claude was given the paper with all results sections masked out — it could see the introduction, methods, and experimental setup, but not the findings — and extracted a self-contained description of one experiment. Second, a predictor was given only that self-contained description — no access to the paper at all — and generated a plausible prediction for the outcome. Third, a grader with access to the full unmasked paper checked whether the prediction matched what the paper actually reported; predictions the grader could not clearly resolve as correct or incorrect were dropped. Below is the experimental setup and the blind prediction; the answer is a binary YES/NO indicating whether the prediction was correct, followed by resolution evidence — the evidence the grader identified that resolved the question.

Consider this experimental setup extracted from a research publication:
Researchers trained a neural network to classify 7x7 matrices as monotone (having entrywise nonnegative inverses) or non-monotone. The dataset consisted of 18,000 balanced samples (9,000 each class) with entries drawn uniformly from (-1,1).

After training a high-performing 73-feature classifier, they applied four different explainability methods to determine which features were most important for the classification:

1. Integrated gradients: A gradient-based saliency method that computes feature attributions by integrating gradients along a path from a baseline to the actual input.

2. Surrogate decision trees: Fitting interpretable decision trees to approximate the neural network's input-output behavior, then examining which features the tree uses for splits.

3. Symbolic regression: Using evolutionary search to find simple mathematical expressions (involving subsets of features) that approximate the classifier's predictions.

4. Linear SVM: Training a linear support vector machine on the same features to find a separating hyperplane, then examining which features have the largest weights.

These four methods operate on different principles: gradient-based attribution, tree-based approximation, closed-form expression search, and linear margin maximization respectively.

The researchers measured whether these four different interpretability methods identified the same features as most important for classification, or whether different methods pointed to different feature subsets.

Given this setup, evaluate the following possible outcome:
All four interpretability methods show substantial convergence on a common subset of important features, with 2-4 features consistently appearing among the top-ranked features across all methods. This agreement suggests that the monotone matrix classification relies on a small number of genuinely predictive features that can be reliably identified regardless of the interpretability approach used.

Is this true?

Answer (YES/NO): YES